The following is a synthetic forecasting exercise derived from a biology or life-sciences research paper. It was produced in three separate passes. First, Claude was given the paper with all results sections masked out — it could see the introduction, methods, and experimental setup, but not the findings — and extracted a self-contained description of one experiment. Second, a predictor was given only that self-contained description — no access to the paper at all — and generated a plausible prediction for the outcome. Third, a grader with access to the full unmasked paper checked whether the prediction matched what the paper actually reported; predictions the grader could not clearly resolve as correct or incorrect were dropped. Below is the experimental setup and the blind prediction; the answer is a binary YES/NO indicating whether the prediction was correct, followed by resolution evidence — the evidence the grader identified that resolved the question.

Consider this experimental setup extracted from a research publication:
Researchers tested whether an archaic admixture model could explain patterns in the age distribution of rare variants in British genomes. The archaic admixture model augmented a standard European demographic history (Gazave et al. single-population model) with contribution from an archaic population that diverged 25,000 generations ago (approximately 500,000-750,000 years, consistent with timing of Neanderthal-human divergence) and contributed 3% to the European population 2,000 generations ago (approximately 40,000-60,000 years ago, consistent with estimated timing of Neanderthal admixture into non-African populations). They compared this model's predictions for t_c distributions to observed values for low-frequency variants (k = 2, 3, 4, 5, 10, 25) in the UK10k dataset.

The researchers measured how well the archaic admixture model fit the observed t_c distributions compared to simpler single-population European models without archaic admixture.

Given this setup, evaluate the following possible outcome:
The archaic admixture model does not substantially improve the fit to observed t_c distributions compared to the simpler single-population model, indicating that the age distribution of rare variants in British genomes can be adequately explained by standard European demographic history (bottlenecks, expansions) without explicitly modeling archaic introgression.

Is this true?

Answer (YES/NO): NO